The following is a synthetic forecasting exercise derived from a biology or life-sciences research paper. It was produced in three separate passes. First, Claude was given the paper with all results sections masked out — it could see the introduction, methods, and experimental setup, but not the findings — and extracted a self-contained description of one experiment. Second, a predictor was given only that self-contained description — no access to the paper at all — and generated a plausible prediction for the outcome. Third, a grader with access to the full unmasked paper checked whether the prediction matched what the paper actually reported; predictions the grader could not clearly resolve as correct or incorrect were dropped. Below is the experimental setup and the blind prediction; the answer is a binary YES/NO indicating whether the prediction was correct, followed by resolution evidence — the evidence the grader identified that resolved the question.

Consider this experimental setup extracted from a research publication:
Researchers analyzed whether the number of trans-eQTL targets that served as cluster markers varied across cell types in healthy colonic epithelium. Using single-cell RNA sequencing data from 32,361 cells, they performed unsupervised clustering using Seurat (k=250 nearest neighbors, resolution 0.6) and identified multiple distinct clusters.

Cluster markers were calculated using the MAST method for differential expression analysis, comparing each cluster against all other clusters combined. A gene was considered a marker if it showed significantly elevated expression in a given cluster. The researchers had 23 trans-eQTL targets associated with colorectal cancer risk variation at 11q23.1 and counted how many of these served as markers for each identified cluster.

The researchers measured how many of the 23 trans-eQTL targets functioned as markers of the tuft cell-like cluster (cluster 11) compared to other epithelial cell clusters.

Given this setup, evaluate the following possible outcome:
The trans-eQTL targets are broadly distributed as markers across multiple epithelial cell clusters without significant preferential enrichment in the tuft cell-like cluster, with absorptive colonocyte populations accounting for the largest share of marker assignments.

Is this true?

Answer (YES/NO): NO